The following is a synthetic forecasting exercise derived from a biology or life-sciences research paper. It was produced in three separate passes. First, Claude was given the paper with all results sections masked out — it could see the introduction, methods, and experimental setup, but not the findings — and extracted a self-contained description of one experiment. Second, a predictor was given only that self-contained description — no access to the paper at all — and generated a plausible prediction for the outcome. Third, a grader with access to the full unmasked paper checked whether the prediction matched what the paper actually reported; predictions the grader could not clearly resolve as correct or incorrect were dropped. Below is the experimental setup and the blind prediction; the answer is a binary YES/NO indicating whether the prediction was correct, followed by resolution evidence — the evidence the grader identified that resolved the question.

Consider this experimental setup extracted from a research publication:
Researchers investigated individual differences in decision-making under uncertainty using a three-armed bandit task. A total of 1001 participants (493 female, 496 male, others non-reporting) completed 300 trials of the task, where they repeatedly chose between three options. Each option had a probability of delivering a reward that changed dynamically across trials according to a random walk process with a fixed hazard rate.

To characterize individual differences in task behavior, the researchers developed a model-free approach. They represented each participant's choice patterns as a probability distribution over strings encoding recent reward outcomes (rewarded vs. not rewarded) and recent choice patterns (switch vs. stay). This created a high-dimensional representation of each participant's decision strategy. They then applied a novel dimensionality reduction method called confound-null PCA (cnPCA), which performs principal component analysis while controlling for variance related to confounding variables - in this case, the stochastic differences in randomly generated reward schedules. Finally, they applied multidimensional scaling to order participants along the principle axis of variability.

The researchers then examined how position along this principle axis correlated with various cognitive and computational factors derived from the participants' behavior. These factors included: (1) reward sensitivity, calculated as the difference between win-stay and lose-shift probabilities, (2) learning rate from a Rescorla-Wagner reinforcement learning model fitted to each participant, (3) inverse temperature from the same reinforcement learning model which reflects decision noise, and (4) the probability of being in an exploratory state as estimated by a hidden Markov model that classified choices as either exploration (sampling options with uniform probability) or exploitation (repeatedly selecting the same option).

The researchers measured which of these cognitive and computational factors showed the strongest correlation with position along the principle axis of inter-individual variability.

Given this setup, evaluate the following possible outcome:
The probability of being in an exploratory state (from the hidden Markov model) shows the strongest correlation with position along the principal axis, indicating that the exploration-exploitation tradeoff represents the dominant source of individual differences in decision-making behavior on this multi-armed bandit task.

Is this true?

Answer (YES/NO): YES